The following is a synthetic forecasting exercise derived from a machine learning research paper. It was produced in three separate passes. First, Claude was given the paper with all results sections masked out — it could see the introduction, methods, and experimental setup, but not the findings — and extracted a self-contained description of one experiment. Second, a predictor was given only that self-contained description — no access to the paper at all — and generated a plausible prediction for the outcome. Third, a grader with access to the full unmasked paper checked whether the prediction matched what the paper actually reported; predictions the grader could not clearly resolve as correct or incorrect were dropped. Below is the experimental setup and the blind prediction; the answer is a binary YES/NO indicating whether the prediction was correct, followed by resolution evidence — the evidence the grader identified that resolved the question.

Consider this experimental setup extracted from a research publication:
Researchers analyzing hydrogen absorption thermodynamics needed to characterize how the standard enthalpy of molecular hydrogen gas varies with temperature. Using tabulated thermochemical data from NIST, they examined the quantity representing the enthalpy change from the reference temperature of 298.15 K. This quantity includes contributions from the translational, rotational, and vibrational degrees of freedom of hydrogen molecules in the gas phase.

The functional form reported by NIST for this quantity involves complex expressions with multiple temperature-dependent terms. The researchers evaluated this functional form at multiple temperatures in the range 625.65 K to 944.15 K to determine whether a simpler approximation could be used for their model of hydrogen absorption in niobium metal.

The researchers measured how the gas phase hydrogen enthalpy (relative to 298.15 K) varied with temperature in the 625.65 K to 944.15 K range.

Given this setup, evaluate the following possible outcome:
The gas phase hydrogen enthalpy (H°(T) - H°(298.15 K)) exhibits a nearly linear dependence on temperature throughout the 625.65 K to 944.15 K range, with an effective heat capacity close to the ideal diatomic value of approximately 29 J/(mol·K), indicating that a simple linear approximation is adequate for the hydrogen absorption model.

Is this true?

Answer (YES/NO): YES